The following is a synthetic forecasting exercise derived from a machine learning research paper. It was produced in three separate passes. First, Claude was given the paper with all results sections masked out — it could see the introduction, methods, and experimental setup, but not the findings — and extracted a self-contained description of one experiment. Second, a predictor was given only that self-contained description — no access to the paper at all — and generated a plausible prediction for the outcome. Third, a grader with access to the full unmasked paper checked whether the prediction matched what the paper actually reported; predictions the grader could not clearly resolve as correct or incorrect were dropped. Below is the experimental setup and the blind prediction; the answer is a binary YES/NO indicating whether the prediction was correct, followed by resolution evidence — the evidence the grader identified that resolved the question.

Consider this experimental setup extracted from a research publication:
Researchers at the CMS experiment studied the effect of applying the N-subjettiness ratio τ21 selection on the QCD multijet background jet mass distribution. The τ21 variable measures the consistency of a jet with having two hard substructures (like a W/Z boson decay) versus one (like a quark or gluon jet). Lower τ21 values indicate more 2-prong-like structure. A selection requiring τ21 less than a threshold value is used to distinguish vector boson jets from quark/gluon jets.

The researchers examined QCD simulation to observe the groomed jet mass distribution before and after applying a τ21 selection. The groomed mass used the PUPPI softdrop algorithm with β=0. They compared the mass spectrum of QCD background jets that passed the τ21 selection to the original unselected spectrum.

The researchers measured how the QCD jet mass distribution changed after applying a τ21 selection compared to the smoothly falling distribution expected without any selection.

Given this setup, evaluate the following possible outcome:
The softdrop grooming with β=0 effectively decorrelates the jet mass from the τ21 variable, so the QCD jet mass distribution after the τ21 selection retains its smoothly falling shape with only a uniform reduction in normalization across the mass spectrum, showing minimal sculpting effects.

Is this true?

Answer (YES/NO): NO